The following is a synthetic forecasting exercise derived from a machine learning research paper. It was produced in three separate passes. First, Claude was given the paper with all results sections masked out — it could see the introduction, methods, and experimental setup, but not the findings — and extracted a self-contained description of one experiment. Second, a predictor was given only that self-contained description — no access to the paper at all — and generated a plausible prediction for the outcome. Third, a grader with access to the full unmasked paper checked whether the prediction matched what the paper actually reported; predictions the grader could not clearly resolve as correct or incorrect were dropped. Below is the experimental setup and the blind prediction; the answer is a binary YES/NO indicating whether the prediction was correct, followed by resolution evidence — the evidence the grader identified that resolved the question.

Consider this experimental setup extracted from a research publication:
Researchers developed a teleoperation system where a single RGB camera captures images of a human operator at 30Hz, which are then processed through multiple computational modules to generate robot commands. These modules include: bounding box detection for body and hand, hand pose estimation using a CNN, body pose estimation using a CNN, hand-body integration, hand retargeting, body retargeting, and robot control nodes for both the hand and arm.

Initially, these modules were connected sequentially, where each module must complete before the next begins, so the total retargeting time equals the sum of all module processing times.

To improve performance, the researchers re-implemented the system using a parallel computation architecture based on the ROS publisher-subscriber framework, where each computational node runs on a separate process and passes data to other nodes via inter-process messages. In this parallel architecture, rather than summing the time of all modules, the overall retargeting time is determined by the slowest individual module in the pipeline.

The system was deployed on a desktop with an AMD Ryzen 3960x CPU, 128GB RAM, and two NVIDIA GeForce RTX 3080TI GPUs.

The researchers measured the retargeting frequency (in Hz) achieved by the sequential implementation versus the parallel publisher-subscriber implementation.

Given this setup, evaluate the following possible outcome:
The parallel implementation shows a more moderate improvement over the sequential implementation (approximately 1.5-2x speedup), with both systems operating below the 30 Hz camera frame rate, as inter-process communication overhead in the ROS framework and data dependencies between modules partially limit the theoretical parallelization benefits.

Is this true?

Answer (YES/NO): NO